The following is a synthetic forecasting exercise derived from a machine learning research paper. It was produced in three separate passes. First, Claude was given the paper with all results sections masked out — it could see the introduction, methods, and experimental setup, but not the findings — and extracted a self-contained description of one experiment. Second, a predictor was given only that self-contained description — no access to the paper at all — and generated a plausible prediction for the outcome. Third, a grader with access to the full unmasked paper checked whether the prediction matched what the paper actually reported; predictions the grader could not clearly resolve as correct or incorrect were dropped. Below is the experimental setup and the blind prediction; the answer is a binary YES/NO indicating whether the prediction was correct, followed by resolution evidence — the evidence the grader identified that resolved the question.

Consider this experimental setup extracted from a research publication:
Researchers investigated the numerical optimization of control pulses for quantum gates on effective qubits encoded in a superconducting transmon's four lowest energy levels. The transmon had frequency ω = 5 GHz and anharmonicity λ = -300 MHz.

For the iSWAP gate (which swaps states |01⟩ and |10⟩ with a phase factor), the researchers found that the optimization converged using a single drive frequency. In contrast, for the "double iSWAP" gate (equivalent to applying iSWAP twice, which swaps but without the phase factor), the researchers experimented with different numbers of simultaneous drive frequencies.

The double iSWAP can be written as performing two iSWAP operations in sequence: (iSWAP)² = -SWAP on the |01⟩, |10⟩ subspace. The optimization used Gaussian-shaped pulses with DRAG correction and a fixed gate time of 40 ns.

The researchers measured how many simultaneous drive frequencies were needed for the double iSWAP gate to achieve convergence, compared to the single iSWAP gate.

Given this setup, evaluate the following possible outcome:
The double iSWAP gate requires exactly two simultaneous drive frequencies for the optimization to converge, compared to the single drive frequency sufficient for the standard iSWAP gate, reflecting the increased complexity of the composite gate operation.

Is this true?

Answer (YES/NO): NO